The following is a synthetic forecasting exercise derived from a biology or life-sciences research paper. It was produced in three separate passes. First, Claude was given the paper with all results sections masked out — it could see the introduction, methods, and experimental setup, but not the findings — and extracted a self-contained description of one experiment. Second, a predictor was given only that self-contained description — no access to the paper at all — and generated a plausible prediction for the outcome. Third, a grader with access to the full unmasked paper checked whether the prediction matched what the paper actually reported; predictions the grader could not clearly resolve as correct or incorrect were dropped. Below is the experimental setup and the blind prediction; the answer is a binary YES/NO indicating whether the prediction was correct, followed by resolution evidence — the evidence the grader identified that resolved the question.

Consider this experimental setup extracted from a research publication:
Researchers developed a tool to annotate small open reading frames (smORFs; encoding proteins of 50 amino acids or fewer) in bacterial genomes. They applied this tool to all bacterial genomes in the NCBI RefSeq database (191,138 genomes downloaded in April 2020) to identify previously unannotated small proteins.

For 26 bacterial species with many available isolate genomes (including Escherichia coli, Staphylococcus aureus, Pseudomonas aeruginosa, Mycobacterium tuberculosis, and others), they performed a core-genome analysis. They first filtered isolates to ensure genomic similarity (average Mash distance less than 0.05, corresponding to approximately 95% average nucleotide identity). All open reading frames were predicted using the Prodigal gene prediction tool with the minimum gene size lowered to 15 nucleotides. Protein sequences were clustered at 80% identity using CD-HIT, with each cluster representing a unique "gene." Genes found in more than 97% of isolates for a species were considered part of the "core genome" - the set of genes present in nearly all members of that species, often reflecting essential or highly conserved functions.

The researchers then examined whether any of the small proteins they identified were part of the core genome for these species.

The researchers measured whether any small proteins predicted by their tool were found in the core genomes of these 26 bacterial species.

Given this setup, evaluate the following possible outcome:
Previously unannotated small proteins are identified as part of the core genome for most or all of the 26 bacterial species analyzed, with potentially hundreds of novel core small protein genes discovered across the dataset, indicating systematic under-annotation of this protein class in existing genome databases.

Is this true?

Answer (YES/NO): NO